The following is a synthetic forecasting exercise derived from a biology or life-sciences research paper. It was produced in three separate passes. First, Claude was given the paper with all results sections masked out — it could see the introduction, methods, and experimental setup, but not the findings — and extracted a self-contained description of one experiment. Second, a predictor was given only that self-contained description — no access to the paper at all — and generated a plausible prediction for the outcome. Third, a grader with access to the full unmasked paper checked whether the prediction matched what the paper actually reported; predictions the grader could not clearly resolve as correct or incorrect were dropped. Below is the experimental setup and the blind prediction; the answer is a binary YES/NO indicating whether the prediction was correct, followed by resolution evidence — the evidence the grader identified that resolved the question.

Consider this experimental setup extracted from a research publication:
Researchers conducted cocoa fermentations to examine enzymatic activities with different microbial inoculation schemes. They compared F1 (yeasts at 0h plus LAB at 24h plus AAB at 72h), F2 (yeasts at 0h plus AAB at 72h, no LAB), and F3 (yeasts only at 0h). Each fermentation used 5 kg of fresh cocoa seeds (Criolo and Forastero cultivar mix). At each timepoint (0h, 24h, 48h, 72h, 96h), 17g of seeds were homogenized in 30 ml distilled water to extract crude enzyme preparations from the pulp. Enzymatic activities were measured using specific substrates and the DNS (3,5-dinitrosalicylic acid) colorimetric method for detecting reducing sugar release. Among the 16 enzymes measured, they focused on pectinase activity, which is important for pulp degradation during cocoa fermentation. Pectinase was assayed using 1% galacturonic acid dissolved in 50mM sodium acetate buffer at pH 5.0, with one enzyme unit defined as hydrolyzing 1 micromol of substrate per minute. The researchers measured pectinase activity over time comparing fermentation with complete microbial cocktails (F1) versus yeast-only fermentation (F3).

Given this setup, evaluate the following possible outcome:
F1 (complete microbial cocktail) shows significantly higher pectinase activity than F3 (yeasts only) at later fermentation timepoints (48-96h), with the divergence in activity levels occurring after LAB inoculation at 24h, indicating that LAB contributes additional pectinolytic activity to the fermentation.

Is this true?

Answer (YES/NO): NO